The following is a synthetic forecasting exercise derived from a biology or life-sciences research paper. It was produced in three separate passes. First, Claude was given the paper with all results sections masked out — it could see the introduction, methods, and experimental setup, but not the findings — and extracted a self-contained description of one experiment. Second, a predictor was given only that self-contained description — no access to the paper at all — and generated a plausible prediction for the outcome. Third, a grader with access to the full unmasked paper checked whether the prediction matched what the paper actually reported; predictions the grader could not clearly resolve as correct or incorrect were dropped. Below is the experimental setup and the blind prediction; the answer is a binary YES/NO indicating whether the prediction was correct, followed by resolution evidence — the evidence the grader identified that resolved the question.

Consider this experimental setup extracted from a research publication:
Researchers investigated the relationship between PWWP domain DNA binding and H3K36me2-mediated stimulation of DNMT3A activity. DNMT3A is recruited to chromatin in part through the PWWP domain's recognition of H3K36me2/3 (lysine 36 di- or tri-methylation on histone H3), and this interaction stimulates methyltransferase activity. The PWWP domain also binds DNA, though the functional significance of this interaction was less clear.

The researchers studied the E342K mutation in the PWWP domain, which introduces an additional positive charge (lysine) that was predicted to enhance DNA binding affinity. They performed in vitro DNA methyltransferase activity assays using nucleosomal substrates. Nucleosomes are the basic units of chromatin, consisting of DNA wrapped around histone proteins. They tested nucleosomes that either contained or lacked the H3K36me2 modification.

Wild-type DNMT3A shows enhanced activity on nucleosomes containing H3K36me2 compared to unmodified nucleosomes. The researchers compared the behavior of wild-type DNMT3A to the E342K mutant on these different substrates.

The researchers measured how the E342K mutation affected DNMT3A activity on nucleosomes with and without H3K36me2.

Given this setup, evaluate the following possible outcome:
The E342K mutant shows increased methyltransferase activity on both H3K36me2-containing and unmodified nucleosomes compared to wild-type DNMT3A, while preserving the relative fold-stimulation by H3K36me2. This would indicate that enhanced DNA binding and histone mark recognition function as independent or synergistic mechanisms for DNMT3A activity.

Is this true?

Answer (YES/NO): NO